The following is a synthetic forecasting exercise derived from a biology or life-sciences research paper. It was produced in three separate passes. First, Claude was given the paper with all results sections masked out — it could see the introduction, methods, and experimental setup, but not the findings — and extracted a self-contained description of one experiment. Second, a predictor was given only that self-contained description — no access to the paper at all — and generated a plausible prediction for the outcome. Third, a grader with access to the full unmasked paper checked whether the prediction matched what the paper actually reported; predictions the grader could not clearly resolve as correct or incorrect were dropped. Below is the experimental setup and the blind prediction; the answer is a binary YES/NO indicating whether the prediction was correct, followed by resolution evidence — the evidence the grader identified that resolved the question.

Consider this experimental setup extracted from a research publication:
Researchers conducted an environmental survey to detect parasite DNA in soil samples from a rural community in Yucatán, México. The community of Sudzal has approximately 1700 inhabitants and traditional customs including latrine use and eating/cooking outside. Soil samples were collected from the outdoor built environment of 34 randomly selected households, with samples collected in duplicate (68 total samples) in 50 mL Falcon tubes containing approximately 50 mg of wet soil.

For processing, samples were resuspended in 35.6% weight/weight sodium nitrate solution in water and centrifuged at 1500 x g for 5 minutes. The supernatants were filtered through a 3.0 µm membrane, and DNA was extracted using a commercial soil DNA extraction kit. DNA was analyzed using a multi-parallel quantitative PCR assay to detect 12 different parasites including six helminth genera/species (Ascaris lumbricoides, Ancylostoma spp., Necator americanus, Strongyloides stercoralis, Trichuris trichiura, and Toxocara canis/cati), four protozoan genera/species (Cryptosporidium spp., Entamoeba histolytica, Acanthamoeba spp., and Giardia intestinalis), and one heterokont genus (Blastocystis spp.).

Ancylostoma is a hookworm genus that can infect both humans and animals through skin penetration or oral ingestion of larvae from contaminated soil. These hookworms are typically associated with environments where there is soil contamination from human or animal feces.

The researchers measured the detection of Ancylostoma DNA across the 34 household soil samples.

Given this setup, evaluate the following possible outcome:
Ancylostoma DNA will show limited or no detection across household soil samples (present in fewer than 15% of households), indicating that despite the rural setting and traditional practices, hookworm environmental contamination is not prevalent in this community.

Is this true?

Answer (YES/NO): YES